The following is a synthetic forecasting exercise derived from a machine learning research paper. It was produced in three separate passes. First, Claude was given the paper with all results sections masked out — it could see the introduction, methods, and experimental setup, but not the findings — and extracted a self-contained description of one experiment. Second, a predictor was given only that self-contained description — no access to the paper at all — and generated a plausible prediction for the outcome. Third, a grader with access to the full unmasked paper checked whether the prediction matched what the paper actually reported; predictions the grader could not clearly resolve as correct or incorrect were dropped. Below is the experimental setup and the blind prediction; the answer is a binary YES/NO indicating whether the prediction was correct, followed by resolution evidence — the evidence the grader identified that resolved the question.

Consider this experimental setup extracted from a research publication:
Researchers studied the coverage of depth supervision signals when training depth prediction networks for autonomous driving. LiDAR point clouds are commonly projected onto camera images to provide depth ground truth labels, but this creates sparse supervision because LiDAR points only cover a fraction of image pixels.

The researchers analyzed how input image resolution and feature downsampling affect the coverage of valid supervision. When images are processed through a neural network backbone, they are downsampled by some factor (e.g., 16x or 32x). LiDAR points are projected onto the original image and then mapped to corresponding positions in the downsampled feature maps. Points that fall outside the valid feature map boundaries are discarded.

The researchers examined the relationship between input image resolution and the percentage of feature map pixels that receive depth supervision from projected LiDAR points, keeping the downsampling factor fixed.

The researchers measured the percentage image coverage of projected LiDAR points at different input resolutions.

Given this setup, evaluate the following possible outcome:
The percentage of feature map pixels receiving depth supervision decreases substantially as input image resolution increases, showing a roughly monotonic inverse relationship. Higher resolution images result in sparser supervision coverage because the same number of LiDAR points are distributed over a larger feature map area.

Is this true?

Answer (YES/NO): YES